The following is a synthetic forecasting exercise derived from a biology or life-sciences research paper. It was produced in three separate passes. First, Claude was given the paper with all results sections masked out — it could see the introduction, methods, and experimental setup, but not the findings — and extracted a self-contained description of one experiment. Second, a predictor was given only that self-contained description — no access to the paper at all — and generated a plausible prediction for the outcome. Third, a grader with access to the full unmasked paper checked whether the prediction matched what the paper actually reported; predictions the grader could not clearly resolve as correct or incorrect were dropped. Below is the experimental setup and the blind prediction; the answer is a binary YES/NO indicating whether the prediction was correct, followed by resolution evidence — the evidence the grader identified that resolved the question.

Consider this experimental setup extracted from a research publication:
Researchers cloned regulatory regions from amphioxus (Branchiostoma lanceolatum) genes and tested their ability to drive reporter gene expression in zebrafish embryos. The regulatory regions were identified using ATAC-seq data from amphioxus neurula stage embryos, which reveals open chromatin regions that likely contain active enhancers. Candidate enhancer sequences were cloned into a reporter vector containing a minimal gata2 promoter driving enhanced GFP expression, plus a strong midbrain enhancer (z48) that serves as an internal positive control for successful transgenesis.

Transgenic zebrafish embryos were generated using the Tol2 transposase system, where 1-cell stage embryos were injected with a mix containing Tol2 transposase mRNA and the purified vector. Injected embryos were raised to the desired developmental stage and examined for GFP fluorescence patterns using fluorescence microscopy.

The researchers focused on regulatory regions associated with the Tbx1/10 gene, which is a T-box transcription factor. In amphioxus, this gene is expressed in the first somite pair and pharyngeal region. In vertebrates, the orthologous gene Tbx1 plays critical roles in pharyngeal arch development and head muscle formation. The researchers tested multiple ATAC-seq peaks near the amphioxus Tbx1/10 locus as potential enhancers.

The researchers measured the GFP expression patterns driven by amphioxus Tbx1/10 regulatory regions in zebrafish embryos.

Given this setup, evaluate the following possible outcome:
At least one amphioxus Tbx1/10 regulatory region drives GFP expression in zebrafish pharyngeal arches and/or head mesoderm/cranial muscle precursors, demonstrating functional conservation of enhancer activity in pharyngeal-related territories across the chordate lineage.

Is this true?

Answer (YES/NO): YES